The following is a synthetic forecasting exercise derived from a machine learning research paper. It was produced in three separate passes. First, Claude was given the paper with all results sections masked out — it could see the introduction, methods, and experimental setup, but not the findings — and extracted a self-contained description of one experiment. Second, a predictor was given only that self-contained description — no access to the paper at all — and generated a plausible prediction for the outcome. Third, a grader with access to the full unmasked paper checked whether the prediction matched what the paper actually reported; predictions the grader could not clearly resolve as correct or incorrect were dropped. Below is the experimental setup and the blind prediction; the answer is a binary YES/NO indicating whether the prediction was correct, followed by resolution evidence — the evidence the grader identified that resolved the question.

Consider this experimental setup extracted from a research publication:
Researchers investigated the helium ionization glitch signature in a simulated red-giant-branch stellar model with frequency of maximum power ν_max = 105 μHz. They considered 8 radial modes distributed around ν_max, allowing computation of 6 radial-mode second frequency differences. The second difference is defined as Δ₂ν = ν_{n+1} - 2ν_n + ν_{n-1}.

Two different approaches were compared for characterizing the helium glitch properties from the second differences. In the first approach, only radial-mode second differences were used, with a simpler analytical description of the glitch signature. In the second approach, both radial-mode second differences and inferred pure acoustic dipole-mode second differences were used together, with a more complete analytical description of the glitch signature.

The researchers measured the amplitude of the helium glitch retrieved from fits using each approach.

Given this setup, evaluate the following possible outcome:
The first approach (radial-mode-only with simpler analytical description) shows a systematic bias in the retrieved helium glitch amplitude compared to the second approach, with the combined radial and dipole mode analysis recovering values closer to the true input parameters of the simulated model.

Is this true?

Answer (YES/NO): NO